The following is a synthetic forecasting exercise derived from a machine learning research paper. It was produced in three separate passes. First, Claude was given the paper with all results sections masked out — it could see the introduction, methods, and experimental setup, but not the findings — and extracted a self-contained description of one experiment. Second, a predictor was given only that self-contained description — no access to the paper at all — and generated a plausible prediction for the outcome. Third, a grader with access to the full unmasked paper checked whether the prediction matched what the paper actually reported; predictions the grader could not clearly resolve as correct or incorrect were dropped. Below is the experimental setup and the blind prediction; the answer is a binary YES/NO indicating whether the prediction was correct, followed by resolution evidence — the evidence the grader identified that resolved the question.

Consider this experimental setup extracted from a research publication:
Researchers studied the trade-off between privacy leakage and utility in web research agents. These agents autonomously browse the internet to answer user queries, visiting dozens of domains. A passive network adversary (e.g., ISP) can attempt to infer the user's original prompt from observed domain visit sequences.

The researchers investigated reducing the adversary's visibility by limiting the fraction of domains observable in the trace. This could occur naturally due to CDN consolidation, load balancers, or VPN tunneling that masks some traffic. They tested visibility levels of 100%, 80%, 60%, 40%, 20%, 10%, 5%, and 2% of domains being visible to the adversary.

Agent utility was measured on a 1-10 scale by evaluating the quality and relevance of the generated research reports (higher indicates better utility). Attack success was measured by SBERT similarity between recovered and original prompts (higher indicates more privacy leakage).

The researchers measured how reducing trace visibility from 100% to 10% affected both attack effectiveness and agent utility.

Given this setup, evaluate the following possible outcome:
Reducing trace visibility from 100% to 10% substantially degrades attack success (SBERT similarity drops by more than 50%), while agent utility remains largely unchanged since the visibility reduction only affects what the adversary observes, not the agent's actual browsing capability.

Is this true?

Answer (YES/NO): NO